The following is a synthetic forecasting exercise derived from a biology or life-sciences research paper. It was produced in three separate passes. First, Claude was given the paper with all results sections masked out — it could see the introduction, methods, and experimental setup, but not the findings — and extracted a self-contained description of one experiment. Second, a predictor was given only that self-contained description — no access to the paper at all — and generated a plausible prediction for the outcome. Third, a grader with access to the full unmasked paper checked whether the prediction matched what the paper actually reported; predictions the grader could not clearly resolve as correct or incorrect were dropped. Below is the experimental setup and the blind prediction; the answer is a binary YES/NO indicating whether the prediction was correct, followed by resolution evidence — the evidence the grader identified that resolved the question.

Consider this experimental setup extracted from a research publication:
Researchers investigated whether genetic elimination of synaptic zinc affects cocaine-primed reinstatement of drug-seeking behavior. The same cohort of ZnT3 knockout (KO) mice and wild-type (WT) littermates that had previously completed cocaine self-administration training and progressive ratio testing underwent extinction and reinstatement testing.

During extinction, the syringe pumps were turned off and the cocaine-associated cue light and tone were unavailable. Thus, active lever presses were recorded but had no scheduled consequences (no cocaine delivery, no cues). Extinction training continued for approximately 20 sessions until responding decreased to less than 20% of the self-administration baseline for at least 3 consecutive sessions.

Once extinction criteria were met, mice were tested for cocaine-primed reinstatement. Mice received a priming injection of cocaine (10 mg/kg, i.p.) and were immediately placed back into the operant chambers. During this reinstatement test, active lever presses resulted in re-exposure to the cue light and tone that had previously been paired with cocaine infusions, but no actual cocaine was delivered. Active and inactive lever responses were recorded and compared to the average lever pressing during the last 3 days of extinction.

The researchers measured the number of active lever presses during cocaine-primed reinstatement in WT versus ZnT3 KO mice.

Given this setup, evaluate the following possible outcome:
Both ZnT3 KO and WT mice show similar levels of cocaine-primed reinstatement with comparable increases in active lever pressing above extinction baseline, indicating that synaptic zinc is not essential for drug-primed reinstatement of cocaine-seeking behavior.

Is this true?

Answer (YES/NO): NO